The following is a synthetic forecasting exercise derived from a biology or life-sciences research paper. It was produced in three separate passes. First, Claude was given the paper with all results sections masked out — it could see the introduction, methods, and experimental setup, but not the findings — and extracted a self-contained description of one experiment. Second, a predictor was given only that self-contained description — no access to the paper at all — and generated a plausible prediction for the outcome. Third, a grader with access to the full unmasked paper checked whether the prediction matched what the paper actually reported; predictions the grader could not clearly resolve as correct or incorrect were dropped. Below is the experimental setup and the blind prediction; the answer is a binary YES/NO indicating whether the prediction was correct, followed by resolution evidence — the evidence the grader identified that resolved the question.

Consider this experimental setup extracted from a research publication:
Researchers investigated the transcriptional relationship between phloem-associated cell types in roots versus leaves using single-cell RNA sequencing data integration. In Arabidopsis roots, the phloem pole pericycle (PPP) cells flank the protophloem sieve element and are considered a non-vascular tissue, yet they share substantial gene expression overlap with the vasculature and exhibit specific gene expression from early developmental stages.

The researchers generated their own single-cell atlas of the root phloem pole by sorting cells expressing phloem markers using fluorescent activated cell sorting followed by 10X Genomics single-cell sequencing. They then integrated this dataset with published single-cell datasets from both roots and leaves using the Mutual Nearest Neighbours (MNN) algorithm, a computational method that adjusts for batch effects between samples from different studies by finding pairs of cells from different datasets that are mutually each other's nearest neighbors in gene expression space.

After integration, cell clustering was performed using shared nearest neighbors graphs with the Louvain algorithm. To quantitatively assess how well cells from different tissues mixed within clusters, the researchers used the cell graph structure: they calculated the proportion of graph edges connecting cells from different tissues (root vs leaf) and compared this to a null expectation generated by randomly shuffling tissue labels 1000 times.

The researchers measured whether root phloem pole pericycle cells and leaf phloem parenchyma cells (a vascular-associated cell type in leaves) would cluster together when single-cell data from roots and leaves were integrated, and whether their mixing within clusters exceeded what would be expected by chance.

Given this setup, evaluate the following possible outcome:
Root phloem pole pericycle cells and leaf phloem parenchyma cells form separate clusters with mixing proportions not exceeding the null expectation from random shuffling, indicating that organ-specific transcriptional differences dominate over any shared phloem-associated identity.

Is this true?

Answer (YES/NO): NO